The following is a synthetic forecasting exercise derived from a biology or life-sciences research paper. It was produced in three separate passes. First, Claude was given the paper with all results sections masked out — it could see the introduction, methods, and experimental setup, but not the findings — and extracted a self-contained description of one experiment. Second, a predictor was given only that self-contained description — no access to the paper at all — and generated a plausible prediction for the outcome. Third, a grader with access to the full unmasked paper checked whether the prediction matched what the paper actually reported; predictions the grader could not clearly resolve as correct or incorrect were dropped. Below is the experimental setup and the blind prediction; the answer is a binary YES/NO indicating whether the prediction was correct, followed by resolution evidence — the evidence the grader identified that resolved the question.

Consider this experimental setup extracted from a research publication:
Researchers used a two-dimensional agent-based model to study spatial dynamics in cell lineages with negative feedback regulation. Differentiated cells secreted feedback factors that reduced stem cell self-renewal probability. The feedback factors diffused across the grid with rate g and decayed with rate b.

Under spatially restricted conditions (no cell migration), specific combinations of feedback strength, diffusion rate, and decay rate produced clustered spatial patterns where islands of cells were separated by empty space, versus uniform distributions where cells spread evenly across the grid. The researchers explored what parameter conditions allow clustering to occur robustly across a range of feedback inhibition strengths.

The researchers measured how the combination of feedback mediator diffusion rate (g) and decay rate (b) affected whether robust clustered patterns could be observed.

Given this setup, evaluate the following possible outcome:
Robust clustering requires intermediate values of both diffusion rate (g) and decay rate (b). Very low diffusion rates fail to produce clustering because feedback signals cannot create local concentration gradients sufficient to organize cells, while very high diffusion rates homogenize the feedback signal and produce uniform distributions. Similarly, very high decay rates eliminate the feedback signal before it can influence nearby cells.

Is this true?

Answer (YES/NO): NO